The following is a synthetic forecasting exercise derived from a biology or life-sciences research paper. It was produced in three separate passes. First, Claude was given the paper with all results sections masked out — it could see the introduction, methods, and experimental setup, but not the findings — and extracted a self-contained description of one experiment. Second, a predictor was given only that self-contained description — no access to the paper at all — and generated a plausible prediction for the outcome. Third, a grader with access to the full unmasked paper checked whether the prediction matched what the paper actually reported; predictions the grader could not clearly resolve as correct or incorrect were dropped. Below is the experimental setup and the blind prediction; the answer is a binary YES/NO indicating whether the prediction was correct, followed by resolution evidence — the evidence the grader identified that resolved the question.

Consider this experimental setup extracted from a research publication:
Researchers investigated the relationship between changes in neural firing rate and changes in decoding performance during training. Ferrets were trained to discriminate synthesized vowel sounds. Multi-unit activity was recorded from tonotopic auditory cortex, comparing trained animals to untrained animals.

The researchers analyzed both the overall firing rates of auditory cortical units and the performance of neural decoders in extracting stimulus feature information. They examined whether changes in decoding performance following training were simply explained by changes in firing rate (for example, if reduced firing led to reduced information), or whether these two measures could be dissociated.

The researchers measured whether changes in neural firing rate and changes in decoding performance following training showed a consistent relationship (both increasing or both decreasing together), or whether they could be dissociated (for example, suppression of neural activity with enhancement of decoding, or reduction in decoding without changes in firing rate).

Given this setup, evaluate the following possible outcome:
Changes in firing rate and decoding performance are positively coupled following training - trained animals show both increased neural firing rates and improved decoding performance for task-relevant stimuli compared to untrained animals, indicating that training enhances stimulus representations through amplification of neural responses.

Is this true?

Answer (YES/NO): NO